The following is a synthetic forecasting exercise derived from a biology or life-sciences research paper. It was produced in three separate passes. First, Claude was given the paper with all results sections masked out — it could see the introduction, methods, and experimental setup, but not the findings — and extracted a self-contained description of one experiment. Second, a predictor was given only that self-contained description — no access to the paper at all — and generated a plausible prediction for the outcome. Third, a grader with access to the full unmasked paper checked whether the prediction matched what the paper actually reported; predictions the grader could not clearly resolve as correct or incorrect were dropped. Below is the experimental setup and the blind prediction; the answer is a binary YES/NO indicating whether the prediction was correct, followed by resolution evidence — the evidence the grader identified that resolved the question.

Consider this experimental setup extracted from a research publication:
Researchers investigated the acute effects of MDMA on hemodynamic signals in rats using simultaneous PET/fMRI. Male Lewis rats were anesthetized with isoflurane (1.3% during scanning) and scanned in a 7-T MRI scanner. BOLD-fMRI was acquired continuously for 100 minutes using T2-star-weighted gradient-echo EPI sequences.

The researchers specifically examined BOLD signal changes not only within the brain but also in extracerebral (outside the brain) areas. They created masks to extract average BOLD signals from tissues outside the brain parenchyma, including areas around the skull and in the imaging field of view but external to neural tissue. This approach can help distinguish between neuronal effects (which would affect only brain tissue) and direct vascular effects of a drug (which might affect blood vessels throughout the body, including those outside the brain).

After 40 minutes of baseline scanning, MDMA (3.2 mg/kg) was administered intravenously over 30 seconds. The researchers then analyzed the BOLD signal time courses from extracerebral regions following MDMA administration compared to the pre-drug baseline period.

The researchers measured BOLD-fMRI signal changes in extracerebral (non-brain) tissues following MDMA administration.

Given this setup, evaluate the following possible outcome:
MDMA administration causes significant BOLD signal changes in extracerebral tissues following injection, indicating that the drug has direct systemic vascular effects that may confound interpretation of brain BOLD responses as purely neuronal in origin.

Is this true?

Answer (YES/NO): YES